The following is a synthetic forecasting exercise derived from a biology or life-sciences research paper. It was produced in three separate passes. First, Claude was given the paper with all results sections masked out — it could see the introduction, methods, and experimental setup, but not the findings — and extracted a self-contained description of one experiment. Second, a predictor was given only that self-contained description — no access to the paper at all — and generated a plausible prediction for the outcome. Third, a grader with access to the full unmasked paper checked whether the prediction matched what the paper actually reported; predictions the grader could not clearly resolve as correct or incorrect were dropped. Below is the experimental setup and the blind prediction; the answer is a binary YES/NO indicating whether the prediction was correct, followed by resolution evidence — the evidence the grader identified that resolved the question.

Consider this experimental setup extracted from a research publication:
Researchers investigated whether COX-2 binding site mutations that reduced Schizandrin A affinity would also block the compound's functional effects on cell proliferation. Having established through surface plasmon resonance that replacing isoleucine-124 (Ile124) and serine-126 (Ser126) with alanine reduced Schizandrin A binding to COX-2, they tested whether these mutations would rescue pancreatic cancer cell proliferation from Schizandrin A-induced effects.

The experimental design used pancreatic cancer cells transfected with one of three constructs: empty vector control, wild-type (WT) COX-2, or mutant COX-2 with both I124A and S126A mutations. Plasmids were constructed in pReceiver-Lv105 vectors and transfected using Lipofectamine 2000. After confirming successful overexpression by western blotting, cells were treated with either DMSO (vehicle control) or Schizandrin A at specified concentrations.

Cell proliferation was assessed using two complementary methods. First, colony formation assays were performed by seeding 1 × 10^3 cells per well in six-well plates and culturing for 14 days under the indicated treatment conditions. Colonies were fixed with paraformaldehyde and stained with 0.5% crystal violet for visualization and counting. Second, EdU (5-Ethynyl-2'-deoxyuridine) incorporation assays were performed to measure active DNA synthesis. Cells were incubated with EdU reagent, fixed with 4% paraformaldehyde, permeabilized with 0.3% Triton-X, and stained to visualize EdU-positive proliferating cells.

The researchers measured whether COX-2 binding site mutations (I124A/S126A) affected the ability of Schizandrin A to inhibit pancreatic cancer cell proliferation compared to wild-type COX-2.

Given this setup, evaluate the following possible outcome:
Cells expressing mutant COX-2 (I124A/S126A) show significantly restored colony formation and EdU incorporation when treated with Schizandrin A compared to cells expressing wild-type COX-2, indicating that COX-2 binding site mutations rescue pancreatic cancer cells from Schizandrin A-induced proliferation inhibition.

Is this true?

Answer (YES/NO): YES